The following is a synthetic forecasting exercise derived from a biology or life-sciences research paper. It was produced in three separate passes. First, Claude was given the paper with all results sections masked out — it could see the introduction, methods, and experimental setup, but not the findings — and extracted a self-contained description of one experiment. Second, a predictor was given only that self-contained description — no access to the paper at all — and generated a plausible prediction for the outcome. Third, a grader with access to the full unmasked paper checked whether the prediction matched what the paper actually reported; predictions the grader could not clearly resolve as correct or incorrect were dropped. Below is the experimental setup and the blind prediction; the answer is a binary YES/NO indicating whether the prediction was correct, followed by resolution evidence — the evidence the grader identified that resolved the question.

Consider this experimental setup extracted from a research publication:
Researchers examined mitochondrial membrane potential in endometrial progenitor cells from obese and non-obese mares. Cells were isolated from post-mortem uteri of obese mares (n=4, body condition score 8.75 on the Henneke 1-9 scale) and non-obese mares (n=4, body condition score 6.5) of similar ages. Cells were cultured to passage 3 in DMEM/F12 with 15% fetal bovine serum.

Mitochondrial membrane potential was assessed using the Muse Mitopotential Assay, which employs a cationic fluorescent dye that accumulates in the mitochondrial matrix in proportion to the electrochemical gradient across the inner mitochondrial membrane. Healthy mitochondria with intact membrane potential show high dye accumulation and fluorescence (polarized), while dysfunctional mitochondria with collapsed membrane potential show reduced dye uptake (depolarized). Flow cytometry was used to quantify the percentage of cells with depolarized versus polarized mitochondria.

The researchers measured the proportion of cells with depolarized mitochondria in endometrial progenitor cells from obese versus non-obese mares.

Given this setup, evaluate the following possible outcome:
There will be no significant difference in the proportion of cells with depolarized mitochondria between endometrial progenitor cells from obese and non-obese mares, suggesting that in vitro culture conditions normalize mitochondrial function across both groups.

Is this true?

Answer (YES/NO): NO